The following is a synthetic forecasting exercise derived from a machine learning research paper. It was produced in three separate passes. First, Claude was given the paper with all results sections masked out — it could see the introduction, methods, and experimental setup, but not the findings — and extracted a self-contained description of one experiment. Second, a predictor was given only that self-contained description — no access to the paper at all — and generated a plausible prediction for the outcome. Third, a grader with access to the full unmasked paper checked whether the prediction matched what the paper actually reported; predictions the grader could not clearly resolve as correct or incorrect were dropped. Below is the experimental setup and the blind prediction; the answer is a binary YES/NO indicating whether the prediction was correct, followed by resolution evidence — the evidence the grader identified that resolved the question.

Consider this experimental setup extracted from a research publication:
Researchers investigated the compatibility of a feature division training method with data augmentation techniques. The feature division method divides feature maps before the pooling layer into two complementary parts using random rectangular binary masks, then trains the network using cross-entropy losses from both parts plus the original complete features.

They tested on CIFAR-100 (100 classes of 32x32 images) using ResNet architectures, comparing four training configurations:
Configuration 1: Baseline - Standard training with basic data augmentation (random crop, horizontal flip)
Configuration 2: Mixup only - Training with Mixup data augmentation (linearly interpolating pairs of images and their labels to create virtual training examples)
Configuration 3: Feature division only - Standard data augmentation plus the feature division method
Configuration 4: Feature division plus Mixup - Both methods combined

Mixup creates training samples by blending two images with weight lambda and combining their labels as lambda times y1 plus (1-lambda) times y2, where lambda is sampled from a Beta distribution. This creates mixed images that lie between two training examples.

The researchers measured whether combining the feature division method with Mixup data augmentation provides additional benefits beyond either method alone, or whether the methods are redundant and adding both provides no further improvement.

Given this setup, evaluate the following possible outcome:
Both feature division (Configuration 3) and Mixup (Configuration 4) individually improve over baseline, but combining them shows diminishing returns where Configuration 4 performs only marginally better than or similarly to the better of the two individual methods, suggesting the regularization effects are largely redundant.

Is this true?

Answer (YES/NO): NO